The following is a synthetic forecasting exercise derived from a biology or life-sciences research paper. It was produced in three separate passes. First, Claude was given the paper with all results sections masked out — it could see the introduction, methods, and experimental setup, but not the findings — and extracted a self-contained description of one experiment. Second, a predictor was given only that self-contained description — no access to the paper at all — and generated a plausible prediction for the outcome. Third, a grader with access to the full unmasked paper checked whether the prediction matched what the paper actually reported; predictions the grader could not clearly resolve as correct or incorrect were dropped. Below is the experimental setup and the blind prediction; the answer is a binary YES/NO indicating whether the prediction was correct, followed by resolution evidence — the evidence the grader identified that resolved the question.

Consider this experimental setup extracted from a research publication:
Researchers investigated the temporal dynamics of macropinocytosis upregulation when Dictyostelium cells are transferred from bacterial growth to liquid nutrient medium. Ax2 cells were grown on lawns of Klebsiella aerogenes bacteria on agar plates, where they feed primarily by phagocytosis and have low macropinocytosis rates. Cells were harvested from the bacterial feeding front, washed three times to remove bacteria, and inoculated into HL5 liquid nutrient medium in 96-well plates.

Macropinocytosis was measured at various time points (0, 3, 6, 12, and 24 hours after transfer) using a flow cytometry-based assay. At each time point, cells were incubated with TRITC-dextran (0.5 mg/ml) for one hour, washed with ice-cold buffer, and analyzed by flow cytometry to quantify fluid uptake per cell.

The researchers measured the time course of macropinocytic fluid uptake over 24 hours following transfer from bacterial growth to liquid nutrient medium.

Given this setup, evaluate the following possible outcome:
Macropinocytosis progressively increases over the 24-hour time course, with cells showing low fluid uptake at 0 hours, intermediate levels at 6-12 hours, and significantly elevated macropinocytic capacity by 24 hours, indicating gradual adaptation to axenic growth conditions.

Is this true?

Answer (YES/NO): NO